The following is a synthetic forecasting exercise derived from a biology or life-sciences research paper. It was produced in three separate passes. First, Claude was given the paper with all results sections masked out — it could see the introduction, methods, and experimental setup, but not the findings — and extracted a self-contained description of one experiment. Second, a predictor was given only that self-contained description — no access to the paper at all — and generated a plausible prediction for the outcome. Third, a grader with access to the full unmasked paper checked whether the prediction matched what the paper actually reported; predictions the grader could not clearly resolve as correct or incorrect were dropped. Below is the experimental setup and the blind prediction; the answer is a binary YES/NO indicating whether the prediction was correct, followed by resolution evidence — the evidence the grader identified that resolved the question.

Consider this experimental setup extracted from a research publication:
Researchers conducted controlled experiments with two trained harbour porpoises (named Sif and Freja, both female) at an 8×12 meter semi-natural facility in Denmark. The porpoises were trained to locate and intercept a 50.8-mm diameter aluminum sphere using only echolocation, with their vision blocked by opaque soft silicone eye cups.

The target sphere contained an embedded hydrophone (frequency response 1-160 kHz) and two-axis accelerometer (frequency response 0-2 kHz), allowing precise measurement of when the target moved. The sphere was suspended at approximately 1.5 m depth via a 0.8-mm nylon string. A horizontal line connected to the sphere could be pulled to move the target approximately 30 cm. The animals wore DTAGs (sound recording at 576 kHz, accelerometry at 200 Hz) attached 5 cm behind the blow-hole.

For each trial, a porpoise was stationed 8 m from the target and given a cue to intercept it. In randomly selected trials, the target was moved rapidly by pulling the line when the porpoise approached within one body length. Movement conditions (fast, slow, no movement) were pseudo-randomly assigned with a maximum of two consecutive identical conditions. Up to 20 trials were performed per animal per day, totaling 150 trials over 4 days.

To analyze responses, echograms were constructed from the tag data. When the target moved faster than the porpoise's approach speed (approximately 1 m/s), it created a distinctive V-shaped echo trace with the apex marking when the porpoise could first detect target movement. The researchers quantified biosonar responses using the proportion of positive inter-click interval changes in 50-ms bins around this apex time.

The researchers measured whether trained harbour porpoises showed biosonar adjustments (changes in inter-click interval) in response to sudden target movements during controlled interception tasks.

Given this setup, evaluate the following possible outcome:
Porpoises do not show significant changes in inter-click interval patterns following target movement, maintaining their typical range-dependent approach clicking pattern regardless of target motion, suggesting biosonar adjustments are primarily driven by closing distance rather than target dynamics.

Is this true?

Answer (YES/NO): NO